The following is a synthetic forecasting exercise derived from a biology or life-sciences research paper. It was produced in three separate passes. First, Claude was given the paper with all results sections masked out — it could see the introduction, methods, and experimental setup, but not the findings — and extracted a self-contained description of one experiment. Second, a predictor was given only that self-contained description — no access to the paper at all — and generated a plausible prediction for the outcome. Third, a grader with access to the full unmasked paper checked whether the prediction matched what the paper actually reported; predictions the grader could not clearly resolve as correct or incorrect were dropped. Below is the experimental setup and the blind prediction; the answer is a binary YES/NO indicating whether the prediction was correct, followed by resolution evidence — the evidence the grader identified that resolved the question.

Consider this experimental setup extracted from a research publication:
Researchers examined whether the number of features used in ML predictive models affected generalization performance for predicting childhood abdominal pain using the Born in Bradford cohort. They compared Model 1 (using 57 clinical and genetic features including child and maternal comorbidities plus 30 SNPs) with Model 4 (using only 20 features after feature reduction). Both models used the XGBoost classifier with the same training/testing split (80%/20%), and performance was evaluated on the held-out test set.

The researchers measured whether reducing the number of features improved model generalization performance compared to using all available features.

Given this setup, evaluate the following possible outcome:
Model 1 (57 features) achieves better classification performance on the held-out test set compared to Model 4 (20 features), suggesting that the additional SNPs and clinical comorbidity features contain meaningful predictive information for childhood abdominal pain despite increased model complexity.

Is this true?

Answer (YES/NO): YES